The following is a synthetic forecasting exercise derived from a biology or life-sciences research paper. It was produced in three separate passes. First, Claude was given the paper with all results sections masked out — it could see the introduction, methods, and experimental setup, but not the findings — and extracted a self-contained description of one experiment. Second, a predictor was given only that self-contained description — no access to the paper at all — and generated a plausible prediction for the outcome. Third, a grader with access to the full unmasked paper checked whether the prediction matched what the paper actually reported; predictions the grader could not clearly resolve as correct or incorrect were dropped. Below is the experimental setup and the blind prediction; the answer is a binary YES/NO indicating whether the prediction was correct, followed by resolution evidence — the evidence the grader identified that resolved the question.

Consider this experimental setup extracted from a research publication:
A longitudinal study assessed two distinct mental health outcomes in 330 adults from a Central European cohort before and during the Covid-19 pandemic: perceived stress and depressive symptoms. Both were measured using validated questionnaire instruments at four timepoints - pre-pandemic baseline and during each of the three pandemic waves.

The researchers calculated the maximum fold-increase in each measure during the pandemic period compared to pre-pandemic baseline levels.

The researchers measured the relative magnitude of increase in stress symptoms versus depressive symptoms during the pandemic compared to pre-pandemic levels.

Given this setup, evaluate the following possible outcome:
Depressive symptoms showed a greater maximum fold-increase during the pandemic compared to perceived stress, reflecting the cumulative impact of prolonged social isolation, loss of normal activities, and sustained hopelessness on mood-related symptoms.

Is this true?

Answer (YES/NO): YES